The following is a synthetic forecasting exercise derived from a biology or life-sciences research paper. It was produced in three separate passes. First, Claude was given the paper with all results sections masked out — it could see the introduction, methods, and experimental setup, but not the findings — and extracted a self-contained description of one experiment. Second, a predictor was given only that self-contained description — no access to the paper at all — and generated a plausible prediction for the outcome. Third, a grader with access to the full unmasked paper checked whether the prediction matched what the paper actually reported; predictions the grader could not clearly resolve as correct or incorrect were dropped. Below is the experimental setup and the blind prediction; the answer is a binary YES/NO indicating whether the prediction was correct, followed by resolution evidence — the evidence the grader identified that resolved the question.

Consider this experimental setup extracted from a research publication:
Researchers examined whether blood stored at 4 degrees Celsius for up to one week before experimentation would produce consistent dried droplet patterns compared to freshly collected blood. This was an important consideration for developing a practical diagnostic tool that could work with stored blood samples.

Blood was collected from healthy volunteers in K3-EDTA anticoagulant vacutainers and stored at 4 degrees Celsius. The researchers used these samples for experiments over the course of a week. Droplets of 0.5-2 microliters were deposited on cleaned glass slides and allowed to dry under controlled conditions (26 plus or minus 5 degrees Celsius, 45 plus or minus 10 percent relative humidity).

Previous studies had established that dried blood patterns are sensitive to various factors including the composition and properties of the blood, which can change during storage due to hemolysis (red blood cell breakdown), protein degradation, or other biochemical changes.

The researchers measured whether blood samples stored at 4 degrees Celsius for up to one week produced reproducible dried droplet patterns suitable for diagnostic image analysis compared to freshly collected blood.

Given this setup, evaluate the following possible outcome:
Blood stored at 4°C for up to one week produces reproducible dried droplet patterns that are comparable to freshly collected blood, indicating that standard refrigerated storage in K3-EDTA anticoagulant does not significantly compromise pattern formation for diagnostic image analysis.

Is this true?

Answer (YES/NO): YES